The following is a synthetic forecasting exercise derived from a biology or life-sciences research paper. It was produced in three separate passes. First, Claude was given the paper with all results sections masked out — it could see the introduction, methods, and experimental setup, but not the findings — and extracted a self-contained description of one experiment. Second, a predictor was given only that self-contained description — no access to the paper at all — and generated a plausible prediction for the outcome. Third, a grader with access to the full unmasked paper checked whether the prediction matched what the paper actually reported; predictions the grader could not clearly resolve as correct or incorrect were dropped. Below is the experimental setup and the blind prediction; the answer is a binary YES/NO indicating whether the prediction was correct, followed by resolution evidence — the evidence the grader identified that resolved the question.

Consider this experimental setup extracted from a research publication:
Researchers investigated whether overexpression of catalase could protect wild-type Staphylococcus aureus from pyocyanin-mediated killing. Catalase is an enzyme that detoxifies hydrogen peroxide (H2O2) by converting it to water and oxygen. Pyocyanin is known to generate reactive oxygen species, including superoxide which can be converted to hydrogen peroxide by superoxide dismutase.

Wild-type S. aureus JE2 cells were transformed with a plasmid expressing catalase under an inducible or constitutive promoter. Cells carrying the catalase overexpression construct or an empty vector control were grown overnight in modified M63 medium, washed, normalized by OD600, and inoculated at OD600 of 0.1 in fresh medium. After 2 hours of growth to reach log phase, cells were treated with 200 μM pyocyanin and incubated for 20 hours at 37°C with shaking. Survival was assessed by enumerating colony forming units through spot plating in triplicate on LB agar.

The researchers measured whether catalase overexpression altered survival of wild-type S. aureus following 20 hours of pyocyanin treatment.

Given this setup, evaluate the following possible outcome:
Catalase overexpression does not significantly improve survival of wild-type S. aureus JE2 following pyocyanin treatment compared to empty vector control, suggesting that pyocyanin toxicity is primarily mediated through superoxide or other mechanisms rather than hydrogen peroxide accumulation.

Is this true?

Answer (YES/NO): NO